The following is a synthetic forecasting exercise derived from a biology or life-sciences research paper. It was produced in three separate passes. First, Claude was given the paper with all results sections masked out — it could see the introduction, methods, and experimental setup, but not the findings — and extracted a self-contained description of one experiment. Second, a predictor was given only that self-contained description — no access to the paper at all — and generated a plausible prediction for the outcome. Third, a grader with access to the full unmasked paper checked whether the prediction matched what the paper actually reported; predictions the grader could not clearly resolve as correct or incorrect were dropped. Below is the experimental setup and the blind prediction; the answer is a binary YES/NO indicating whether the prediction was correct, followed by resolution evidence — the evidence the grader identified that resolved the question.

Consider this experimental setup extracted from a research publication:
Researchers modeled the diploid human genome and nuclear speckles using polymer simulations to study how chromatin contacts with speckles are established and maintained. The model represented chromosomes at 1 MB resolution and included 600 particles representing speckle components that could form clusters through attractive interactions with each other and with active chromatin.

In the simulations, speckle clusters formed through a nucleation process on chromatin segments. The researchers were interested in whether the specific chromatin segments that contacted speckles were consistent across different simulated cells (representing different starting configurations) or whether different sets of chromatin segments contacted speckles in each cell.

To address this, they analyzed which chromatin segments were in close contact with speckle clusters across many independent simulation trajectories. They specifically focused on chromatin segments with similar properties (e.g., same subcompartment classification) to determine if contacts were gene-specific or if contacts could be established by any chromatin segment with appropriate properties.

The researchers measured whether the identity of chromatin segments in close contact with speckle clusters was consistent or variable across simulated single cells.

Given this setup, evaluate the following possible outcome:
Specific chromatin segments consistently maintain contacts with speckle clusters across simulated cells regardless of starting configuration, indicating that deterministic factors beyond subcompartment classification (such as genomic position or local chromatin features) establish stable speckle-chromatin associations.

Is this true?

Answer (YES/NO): NO